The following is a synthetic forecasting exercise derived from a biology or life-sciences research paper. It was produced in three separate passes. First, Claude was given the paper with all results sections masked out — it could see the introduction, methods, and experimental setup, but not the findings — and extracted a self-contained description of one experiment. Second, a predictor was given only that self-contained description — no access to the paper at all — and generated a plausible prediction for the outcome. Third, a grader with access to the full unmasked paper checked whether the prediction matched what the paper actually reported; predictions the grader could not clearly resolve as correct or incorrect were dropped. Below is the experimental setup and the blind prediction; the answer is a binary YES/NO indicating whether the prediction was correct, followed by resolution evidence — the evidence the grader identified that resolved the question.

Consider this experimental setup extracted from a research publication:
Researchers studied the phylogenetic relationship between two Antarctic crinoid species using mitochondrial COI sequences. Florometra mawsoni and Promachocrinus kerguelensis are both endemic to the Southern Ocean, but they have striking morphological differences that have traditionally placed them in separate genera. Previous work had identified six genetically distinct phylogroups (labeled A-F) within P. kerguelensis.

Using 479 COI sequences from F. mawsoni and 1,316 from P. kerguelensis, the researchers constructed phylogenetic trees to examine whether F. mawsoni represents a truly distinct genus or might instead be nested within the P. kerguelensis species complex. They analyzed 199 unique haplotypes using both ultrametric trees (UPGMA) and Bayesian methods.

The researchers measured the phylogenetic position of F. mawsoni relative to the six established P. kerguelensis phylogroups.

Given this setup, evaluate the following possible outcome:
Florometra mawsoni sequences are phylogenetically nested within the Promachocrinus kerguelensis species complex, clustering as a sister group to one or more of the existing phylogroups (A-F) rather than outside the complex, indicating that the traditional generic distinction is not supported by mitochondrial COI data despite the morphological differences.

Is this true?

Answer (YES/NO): YES